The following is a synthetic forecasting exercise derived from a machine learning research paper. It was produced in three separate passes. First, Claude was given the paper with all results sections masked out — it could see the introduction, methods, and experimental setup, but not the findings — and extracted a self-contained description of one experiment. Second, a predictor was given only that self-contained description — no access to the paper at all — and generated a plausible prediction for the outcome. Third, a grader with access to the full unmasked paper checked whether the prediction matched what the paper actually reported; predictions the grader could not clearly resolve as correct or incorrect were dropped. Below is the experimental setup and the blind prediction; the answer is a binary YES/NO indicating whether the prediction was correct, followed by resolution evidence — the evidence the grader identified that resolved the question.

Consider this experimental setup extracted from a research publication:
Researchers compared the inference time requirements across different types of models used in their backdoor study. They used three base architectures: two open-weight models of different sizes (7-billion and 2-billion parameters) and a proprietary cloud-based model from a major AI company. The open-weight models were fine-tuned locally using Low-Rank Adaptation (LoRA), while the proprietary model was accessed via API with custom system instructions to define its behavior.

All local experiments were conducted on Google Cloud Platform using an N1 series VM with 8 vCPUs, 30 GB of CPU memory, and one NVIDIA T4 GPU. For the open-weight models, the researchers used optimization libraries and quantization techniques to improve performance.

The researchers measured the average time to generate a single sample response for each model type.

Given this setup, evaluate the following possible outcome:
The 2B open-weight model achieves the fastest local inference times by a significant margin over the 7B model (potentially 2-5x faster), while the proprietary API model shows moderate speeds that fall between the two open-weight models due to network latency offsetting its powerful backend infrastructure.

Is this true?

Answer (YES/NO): NO